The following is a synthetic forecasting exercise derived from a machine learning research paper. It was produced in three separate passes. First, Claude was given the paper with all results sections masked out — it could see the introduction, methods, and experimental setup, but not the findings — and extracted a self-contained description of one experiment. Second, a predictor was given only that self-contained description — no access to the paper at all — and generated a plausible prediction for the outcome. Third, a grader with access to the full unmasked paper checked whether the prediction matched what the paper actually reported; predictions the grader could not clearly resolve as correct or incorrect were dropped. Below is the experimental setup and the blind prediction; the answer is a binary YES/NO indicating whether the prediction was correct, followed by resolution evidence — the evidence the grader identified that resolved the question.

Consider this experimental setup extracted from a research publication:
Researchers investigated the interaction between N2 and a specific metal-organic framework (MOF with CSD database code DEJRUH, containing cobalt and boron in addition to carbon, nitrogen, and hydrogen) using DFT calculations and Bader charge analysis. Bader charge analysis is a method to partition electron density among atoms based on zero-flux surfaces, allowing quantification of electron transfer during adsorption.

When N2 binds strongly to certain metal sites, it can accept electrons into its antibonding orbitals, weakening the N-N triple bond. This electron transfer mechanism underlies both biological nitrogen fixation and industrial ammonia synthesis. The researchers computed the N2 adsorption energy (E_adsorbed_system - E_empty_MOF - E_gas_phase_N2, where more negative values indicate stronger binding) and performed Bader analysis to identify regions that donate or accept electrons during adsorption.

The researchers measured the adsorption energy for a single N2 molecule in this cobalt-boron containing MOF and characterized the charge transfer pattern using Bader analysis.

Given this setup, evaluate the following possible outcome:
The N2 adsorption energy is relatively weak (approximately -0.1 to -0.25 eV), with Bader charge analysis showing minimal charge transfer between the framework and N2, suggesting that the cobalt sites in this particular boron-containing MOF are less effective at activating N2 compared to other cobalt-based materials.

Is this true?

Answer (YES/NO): NO